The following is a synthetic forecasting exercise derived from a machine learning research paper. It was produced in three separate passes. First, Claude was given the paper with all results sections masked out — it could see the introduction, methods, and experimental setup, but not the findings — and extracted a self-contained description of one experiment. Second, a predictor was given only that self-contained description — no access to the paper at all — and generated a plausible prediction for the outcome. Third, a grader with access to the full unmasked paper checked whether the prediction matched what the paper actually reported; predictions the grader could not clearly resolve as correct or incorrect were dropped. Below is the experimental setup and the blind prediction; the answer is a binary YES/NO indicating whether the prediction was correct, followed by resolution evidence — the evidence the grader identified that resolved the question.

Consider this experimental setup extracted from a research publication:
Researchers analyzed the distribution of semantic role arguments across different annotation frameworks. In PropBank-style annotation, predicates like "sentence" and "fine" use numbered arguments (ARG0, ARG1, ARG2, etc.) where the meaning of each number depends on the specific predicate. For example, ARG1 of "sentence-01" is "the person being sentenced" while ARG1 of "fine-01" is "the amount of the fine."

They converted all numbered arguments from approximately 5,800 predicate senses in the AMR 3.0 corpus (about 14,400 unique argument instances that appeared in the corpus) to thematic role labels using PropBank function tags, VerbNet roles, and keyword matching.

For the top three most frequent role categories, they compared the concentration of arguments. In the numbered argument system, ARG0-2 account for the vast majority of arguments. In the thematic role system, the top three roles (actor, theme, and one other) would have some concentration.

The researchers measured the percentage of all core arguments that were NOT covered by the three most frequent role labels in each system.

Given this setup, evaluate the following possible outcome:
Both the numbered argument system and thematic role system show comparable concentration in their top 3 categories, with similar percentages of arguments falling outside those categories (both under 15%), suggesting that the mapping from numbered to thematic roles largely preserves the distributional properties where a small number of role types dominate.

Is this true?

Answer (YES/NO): NO